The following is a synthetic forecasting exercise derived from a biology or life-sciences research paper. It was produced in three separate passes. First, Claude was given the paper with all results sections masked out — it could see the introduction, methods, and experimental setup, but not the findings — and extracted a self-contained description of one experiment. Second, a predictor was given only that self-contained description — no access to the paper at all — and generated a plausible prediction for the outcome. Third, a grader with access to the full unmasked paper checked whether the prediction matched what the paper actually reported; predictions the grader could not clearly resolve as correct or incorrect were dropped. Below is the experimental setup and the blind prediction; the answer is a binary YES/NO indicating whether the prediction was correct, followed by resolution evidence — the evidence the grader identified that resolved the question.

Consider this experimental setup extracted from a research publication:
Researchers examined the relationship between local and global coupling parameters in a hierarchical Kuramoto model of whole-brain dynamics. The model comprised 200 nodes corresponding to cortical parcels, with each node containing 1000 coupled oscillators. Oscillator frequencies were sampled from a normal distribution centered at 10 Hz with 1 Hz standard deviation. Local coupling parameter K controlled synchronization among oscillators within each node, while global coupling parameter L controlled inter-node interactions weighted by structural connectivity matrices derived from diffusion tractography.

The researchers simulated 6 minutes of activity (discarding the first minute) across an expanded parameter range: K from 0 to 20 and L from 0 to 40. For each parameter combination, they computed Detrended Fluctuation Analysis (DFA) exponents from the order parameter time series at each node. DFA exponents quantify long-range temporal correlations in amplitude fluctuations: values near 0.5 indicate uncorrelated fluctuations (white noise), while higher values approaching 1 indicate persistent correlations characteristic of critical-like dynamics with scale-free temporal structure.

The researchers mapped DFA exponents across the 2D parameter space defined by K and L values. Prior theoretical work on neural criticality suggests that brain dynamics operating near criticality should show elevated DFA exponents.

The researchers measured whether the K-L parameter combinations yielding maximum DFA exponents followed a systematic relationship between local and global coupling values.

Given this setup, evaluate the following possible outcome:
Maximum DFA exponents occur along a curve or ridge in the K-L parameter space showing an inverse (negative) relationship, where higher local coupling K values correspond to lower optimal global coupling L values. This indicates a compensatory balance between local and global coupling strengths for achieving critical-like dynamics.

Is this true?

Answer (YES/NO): NO